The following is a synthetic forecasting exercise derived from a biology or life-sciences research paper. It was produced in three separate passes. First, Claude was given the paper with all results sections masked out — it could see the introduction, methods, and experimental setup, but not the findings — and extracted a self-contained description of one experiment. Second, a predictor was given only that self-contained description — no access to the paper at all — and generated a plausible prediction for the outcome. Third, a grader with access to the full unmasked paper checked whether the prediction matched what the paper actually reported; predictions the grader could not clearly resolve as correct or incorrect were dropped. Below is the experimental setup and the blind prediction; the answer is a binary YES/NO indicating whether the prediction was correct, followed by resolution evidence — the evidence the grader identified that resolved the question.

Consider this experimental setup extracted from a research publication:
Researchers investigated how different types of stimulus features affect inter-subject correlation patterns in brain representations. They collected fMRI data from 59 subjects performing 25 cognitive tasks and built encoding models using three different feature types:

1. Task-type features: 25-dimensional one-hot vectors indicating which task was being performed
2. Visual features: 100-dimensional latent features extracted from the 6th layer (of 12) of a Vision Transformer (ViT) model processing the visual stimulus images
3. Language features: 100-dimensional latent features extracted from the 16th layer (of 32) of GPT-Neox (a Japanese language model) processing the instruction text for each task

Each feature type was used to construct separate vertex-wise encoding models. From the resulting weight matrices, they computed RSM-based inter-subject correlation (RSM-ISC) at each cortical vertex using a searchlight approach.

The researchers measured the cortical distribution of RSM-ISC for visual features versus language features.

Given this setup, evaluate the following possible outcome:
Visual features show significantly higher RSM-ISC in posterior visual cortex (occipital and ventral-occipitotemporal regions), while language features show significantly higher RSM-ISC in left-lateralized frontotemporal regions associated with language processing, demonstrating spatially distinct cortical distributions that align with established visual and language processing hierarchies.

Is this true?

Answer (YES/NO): NO